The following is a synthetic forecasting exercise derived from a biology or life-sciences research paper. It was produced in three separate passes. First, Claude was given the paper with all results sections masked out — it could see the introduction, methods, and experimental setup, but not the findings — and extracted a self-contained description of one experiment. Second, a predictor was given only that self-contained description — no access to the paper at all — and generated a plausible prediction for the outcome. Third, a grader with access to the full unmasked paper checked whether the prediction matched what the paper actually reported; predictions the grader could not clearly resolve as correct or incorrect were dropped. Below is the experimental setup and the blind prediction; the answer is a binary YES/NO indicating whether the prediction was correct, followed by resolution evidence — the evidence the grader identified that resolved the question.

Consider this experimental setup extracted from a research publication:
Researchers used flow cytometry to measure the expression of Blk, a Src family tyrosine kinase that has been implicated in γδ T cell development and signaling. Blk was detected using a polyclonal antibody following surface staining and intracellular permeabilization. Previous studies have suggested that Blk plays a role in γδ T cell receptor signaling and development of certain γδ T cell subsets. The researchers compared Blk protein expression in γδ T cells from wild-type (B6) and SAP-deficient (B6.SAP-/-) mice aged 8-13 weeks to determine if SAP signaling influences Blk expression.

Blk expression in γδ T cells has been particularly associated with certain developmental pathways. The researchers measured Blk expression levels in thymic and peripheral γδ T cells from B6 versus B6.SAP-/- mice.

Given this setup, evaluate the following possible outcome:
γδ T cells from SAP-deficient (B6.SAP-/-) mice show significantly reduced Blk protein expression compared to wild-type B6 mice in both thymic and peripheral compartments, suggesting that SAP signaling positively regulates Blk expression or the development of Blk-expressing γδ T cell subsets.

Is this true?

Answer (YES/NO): NO